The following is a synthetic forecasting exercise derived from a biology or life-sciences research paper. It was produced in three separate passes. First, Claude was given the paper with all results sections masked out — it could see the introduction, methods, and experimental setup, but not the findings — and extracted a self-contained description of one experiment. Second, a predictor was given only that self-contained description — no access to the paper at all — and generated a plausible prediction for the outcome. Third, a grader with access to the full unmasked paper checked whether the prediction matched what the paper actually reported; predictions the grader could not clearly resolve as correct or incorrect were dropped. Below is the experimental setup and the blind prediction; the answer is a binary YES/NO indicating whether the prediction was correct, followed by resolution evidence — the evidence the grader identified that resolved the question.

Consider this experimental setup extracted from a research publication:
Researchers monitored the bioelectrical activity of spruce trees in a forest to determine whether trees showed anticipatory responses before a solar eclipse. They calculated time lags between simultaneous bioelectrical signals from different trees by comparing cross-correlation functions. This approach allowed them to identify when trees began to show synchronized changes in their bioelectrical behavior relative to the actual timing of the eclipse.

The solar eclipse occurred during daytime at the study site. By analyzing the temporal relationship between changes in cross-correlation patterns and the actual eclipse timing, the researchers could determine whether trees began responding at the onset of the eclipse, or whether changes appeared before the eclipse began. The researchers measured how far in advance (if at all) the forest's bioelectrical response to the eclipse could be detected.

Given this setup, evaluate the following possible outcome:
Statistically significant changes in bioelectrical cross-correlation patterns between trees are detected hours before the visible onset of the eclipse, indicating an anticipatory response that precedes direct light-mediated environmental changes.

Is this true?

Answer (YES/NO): YES